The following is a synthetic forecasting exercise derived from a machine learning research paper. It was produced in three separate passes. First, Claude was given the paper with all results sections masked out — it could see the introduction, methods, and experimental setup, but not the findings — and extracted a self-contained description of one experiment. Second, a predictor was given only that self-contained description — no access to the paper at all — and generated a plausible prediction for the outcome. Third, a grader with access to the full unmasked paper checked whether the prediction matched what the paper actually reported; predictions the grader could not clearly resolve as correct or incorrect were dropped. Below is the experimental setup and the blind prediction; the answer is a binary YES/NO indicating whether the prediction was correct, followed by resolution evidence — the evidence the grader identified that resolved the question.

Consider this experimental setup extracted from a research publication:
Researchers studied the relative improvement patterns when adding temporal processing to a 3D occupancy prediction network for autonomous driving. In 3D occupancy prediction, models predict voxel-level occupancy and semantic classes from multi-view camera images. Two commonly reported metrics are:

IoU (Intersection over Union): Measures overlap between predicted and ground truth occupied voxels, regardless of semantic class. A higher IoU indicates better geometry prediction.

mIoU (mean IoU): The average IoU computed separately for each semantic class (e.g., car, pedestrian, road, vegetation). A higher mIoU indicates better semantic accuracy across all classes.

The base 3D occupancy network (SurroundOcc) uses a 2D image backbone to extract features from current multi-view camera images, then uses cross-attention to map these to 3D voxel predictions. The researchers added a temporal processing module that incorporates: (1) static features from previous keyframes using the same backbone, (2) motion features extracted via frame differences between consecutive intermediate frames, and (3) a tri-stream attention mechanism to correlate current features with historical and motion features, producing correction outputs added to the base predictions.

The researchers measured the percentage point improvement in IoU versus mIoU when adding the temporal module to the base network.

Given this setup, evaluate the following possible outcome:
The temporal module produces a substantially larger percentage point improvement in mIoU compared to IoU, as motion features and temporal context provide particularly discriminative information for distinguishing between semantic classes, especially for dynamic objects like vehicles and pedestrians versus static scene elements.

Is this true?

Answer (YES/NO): NO